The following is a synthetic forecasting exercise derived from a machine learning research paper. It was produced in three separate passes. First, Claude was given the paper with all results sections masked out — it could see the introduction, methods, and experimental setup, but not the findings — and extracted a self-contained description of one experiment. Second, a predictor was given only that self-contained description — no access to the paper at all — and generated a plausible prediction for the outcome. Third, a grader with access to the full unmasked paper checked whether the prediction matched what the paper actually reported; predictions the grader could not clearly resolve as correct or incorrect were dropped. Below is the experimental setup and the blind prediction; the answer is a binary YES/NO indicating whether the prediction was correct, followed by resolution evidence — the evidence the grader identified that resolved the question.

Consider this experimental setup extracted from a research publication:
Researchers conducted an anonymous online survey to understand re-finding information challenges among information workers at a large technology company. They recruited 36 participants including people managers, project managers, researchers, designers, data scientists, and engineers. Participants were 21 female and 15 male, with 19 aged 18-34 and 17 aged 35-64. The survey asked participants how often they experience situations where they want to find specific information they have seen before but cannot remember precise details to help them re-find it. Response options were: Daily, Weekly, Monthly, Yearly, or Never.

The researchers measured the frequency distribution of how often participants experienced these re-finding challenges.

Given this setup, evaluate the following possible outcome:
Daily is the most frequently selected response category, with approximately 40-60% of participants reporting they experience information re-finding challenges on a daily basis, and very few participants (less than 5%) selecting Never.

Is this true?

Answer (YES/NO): NO